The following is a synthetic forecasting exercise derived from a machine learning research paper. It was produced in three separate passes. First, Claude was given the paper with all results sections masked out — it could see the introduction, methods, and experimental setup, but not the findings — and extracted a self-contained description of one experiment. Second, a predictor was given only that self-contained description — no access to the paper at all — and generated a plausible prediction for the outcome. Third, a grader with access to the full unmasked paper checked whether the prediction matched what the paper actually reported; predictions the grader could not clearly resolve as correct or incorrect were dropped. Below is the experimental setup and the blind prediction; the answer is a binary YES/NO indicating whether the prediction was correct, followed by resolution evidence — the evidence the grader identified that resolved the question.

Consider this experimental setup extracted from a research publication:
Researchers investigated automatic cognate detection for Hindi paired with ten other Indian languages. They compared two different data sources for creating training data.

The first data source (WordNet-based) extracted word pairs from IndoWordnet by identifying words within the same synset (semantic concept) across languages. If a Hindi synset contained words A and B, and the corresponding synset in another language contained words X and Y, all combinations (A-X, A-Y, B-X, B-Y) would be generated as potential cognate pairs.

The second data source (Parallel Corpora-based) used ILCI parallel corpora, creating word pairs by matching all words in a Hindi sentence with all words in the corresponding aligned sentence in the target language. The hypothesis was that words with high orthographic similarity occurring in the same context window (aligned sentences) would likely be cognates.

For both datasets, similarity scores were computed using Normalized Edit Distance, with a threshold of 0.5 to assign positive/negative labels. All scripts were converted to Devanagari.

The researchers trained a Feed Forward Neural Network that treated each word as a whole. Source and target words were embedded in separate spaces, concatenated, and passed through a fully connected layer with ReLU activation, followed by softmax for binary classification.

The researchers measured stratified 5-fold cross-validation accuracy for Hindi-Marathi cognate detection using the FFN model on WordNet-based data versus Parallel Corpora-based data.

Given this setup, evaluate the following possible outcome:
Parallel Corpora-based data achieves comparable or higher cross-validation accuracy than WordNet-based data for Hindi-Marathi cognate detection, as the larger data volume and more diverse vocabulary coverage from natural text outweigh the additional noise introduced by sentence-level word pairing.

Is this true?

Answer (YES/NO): NO